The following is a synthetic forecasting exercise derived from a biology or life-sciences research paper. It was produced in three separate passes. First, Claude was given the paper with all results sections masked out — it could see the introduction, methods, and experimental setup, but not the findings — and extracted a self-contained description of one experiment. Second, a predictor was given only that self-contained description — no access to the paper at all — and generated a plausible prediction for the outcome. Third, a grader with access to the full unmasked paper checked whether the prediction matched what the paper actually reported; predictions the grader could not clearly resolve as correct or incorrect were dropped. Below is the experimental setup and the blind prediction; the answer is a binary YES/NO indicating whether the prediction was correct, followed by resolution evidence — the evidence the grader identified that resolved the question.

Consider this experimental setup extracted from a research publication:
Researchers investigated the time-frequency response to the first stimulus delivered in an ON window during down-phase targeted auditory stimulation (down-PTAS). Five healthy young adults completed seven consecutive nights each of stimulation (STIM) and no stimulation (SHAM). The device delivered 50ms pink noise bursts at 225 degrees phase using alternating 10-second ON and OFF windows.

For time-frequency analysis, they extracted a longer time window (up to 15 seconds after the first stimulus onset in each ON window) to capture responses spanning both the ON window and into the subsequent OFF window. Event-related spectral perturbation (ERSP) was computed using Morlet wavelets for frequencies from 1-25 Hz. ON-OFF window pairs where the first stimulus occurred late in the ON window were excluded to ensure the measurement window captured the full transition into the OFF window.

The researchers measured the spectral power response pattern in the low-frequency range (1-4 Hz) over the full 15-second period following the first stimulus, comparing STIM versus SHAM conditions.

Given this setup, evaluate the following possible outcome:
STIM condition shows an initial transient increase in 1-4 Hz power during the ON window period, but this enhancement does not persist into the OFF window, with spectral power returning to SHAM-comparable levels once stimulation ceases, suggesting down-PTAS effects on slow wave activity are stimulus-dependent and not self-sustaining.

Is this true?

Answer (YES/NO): NO